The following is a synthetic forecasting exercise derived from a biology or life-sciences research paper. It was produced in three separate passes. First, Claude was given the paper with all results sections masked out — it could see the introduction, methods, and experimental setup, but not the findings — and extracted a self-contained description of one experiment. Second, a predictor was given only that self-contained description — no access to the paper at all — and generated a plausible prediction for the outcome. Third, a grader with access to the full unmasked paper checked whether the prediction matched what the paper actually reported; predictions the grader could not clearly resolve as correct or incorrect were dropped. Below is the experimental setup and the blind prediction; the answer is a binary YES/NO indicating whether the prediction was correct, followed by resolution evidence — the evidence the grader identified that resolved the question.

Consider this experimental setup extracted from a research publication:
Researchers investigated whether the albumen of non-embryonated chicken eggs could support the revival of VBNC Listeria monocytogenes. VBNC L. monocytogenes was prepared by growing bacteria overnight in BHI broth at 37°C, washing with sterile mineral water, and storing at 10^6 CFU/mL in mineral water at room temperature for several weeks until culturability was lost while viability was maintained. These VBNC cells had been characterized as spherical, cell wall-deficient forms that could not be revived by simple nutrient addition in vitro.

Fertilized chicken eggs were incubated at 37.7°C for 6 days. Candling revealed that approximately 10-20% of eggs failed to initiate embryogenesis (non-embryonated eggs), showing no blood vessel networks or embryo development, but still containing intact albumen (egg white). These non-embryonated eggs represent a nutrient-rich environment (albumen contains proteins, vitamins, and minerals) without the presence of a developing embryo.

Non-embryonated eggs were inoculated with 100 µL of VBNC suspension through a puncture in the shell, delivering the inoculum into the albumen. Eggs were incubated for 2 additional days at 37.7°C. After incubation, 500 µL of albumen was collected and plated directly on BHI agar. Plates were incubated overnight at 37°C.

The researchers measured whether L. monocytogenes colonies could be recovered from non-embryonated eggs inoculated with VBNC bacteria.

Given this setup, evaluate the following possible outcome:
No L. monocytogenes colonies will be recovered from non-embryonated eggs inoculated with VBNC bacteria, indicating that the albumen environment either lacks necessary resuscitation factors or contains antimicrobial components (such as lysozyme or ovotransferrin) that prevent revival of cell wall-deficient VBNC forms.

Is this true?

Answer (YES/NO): YES